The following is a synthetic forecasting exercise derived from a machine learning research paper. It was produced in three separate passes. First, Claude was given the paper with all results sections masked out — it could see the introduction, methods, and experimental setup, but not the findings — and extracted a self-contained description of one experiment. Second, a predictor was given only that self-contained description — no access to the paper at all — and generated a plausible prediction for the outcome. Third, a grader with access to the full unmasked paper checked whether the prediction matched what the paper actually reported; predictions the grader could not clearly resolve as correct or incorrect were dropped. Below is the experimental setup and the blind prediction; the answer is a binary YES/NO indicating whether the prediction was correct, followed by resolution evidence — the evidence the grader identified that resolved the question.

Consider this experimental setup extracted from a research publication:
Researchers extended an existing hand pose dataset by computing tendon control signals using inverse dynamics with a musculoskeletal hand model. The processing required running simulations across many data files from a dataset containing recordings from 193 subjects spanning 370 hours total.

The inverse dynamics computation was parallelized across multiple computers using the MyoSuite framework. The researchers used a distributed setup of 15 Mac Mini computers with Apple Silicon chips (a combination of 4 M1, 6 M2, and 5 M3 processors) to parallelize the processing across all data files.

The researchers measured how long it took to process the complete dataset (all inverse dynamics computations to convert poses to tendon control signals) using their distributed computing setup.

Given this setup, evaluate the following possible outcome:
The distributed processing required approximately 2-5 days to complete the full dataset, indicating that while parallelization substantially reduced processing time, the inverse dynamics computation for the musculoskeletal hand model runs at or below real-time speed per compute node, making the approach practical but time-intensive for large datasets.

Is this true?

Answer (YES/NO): NO